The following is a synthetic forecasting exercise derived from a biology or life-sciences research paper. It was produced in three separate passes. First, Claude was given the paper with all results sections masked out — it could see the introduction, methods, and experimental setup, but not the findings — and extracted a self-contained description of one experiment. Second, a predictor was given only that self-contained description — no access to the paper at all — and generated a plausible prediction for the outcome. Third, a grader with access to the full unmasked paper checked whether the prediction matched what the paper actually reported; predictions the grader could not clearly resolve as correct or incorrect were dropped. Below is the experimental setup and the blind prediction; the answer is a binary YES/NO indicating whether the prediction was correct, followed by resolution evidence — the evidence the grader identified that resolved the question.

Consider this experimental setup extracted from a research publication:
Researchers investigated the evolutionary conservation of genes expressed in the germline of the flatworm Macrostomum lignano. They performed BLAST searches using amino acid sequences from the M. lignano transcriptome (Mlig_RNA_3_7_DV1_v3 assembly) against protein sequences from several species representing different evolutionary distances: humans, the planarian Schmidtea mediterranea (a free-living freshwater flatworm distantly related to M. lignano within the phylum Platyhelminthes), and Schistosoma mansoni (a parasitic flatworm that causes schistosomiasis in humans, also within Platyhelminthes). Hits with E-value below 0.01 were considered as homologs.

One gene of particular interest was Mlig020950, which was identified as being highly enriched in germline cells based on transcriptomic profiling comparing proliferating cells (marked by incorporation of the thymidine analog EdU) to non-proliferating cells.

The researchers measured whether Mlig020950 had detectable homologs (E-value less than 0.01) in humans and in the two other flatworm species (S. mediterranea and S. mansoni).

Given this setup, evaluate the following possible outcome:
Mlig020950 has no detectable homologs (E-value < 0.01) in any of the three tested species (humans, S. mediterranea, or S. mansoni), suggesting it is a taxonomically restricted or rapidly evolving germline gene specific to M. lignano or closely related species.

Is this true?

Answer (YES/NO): NO